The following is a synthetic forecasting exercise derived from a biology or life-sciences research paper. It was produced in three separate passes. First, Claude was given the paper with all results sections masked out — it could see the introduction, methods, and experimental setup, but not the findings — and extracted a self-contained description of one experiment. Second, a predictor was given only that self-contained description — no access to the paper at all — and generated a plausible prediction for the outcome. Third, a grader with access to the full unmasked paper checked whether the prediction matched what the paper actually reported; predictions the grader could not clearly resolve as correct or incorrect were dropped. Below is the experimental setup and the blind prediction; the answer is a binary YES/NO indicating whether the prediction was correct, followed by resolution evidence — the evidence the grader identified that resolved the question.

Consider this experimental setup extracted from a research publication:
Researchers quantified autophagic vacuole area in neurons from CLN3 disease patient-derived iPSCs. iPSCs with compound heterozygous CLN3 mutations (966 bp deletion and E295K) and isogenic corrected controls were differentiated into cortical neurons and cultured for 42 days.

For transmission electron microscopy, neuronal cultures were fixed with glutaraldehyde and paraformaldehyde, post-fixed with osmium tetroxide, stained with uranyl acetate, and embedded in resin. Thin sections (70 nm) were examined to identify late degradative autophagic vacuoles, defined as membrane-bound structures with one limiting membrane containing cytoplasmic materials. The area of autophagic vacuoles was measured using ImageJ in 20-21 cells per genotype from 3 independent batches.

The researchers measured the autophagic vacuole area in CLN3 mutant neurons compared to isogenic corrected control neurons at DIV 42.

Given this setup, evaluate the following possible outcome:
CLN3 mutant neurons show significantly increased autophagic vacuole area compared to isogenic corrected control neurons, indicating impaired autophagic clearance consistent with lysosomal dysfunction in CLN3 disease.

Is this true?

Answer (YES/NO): YES